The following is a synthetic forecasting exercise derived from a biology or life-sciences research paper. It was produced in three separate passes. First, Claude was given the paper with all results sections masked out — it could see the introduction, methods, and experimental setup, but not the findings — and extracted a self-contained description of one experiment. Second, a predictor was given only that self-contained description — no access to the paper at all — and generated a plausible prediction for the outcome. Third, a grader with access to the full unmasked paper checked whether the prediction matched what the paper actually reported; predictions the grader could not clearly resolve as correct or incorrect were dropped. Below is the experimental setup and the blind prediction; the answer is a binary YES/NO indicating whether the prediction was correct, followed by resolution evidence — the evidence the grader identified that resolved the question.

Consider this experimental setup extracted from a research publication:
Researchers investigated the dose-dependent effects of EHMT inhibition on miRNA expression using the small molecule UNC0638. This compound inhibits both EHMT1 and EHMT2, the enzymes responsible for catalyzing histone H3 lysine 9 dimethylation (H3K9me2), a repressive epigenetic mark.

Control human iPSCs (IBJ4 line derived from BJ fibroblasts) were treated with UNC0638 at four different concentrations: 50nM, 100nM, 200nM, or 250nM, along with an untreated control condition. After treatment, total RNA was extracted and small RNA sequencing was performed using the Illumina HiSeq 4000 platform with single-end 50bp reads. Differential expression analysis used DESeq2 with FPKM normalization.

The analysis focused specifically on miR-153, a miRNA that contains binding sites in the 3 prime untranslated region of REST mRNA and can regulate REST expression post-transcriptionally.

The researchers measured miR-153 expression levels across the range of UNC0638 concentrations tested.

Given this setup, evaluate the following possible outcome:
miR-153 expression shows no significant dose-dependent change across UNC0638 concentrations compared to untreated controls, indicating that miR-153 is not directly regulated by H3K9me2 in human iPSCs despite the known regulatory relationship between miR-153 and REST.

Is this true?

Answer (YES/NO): NO